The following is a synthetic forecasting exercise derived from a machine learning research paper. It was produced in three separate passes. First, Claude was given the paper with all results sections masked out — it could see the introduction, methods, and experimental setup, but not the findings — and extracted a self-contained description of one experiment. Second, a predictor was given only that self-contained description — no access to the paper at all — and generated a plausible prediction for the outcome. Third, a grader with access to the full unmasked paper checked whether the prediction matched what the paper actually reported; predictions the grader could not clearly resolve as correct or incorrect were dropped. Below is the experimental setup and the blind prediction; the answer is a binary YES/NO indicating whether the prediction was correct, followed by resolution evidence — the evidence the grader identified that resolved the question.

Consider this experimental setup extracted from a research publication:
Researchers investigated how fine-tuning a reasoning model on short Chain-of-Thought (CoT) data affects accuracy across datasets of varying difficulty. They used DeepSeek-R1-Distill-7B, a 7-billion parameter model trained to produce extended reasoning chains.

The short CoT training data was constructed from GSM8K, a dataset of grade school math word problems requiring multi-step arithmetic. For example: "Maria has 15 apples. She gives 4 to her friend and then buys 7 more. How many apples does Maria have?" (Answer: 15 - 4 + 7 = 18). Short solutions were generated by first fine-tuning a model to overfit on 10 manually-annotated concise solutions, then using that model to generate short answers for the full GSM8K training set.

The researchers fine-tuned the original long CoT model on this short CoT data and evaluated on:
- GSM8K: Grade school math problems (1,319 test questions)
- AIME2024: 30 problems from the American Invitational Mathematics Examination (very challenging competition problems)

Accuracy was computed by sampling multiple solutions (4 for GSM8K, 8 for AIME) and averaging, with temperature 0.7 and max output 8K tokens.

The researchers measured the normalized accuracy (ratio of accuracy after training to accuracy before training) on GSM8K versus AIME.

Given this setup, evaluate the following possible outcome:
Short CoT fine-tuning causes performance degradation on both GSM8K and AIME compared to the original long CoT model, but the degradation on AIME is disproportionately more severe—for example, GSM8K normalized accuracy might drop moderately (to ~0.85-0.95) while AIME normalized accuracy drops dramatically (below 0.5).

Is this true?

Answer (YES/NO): NO